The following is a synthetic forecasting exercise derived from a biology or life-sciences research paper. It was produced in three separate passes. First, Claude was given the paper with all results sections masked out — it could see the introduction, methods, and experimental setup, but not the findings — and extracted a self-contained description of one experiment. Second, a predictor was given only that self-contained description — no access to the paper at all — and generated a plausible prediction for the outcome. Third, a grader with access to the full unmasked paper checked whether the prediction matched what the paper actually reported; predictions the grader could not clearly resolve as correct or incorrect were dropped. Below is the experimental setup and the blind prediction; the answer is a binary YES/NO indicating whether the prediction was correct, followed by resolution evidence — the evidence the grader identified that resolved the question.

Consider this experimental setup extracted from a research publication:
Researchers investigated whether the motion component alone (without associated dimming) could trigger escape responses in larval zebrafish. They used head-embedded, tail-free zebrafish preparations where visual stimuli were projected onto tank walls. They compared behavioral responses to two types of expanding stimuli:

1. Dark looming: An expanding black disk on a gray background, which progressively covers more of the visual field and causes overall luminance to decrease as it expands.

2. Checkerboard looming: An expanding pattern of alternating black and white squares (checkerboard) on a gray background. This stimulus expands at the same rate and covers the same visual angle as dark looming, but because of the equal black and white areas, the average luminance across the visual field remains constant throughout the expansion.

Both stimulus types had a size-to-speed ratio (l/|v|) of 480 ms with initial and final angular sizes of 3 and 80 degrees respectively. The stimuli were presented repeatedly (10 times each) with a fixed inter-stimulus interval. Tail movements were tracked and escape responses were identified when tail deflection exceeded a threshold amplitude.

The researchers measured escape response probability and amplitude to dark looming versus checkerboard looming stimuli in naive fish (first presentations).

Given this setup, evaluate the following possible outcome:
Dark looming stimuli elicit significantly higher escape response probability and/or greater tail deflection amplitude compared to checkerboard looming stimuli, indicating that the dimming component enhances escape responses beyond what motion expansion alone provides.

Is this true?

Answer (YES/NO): NO